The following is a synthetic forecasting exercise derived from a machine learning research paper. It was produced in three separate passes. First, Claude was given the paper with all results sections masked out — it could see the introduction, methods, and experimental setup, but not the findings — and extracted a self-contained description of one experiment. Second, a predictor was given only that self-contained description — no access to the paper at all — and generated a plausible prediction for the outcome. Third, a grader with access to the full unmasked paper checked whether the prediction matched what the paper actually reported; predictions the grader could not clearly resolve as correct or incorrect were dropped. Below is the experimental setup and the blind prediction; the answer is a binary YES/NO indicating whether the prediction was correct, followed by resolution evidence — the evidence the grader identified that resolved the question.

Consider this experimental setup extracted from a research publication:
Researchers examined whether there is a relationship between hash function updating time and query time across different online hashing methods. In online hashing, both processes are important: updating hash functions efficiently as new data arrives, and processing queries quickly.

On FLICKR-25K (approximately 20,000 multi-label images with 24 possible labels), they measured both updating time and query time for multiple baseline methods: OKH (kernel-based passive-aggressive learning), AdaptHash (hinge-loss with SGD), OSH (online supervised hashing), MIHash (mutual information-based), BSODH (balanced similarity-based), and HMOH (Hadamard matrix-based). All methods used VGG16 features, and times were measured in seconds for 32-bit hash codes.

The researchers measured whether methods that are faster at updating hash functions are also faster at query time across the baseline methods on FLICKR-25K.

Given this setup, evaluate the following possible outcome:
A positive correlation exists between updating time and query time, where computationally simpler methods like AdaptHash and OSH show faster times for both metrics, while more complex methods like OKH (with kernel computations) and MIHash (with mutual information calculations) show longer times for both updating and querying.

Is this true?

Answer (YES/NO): NO